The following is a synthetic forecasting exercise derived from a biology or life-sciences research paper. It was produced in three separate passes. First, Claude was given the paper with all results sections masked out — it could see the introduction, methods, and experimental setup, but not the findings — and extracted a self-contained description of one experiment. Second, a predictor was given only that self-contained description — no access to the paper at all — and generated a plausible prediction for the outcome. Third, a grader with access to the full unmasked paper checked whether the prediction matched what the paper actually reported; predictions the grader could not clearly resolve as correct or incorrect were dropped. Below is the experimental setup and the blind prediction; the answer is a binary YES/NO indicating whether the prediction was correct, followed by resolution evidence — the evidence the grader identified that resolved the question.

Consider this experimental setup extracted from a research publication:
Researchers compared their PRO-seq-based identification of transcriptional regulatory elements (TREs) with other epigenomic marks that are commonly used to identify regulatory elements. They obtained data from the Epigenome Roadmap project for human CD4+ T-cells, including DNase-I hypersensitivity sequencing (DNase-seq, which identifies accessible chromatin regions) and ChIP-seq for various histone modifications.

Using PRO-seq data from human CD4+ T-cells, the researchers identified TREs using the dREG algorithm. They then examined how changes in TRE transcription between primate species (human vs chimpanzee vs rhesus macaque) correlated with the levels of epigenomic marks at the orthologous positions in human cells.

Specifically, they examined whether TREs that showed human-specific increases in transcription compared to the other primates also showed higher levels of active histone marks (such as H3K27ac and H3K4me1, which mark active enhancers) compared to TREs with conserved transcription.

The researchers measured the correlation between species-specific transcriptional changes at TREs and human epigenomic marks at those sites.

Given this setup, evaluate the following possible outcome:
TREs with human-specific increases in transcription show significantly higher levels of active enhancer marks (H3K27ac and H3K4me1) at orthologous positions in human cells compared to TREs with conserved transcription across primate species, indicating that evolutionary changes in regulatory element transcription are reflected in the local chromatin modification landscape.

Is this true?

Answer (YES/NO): NO